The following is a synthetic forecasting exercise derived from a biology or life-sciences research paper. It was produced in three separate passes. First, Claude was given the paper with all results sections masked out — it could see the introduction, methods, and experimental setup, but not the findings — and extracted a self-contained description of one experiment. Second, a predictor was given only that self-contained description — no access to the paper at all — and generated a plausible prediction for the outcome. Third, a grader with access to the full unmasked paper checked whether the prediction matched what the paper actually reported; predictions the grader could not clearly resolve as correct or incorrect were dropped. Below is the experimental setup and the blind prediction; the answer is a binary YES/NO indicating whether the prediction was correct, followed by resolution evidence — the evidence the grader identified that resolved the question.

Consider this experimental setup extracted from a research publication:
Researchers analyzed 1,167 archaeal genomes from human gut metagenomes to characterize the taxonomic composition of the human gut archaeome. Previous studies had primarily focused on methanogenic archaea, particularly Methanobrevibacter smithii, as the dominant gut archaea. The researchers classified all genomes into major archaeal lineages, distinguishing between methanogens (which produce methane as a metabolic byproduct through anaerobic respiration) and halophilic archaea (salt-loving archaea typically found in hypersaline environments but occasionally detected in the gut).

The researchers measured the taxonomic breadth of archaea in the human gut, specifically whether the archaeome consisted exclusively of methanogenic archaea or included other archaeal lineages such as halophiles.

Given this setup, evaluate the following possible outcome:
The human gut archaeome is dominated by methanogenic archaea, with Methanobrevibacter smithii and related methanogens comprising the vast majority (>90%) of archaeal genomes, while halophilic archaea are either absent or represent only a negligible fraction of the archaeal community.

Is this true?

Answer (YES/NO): YES